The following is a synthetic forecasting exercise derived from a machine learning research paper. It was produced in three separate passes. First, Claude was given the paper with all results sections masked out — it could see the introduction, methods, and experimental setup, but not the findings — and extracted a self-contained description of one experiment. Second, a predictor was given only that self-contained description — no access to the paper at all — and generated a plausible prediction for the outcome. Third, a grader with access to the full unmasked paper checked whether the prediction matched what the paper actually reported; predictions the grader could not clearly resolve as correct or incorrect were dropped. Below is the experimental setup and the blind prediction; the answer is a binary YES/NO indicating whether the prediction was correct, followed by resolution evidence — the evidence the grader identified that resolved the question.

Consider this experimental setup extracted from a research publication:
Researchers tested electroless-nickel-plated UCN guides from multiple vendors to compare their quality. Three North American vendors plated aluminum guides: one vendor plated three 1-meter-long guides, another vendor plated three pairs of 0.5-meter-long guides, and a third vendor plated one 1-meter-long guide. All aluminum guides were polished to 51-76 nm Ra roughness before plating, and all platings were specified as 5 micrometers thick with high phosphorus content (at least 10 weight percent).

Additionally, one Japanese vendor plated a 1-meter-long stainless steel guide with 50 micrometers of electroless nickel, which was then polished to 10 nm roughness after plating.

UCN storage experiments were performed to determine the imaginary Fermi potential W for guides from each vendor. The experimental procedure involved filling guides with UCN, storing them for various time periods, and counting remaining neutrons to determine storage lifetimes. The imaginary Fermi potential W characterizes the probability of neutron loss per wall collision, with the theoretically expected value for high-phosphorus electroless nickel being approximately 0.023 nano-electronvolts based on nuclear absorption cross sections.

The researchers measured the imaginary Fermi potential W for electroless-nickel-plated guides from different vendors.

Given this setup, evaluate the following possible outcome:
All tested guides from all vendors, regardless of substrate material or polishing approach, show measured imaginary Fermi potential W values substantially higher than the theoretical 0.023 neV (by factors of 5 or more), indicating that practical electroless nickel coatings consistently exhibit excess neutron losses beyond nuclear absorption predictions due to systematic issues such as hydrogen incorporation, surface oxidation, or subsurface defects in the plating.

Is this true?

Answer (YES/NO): NO